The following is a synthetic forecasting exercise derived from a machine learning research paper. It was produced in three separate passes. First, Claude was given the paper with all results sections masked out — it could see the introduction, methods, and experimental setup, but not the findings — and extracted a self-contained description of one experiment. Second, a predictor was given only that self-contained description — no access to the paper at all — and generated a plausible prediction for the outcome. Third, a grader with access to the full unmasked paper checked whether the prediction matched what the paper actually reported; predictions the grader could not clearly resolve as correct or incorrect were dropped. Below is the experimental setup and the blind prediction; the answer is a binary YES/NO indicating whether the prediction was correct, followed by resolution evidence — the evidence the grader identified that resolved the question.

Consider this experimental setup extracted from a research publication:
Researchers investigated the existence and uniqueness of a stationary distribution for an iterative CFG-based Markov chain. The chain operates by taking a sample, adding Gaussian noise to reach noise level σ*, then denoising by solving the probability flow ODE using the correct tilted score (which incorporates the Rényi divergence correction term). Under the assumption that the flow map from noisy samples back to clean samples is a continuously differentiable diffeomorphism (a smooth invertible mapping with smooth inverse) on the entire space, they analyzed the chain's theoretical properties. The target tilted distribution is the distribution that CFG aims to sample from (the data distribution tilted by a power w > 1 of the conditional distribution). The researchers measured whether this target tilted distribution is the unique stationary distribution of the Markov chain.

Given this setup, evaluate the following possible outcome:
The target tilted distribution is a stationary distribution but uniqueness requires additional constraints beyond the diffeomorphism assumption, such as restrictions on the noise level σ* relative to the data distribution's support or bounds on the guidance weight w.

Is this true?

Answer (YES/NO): NO